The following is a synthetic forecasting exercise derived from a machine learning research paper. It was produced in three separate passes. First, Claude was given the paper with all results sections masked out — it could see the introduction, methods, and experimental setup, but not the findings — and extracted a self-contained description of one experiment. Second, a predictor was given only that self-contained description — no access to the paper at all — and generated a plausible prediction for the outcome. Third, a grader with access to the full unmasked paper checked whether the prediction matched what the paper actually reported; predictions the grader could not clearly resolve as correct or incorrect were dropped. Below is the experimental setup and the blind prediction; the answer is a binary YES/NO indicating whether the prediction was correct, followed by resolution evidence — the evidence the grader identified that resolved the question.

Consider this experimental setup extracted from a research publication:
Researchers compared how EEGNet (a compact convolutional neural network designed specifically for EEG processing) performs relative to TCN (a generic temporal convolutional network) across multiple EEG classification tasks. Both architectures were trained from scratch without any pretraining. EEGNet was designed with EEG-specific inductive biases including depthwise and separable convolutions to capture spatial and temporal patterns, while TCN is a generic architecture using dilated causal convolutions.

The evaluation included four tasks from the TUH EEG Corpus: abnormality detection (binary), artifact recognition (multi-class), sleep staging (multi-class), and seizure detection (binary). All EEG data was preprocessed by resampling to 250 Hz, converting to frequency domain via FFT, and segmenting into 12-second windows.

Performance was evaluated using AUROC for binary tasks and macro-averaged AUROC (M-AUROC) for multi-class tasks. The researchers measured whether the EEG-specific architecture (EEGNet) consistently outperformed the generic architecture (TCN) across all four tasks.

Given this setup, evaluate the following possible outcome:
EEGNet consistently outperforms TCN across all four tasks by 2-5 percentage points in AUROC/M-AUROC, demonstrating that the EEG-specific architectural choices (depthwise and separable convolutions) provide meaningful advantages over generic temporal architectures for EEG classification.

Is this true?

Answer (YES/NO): NO